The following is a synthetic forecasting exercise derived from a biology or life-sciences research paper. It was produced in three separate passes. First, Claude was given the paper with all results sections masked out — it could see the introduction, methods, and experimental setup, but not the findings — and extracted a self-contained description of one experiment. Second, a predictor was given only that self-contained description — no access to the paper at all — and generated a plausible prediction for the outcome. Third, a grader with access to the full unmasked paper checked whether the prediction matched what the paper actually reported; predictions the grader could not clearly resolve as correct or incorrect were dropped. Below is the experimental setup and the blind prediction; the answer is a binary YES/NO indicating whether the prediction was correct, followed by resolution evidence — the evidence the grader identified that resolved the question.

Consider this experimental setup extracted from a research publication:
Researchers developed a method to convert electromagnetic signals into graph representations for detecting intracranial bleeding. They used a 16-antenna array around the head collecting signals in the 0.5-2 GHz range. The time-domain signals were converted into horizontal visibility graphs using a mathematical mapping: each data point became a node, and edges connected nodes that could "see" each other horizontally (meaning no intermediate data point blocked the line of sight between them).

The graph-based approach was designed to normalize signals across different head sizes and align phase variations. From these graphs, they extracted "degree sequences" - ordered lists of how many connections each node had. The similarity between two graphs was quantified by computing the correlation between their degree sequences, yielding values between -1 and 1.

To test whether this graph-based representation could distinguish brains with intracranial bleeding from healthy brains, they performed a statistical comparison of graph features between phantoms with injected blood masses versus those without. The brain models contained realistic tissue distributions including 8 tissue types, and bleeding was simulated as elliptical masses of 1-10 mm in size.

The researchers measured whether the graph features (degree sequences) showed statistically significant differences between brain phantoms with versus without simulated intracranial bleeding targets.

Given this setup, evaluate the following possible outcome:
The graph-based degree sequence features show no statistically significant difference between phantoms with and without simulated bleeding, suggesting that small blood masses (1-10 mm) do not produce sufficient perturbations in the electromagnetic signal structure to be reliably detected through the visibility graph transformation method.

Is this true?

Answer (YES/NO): NO